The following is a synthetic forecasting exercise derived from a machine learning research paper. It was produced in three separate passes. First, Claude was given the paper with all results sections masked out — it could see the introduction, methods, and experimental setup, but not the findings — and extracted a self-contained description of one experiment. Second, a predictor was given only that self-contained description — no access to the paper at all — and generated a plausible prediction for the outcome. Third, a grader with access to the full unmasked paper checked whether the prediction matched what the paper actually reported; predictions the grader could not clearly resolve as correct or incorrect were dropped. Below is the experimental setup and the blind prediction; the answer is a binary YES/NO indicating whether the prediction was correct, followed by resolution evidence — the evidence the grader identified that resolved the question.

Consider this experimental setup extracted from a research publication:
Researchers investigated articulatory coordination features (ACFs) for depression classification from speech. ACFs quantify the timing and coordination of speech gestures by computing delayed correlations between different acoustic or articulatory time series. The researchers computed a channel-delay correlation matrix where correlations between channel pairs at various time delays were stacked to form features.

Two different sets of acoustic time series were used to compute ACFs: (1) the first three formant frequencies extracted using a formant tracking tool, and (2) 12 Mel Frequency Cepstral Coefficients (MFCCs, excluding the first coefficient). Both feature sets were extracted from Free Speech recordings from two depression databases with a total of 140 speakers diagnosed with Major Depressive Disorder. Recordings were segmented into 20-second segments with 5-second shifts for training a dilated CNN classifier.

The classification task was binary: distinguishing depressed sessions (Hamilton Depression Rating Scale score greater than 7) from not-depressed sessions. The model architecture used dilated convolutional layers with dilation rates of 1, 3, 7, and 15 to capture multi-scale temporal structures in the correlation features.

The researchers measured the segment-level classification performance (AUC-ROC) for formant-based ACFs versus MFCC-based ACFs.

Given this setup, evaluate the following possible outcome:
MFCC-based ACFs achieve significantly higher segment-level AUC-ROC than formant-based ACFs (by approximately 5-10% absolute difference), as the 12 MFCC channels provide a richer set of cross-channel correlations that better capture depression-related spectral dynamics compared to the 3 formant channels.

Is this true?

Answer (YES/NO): NO